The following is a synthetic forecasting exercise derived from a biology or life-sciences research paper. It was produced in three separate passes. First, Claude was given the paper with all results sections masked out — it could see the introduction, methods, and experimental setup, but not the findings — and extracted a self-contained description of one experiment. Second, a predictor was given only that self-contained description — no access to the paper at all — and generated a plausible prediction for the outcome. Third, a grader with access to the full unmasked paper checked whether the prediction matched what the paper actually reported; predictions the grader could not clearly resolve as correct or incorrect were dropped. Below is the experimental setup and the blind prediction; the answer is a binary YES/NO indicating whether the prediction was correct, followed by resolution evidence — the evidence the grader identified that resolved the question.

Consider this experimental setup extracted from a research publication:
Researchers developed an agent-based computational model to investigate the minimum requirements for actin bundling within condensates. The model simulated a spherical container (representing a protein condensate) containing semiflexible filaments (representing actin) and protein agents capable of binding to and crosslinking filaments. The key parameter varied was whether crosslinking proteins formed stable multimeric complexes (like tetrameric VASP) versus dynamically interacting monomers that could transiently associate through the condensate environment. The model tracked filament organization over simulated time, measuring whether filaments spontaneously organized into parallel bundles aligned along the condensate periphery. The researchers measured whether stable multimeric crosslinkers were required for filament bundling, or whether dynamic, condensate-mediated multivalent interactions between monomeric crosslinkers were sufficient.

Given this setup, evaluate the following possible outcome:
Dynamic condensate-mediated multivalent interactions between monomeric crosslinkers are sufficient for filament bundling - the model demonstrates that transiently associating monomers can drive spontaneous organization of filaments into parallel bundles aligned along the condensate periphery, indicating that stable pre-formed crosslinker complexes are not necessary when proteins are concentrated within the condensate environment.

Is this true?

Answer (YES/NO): YES